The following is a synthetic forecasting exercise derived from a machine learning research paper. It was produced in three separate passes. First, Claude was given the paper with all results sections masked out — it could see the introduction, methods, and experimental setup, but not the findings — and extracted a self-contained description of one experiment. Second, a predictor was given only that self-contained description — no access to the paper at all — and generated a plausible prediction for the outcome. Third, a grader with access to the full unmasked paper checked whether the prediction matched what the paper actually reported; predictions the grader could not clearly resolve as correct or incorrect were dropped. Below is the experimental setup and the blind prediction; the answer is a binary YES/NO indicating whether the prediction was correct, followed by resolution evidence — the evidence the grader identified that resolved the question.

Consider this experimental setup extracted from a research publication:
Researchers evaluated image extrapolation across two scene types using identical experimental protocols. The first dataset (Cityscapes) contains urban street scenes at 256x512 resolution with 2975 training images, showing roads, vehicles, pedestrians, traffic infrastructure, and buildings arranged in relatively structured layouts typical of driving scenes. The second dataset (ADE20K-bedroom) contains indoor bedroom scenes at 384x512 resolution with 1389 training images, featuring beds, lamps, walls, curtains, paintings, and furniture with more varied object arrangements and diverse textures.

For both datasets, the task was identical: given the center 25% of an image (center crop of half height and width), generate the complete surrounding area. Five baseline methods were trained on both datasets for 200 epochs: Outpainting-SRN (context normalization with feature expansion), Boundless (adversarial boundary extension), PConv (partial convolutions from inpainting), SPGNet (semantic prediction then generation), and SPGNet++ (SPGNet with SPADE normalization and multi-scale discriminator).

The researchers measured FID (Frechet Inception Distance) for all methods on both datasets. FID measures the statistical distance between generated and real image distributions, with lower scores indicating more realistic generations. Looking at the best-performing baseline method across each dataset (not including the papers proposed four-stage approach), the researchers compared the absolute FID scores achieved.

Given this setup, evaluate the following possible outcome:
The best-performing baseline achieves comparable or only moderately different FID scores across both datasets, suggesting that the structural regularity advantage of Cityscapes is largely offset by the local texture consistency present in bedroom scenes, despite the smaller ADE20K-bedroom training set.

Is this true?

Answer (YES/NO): NO